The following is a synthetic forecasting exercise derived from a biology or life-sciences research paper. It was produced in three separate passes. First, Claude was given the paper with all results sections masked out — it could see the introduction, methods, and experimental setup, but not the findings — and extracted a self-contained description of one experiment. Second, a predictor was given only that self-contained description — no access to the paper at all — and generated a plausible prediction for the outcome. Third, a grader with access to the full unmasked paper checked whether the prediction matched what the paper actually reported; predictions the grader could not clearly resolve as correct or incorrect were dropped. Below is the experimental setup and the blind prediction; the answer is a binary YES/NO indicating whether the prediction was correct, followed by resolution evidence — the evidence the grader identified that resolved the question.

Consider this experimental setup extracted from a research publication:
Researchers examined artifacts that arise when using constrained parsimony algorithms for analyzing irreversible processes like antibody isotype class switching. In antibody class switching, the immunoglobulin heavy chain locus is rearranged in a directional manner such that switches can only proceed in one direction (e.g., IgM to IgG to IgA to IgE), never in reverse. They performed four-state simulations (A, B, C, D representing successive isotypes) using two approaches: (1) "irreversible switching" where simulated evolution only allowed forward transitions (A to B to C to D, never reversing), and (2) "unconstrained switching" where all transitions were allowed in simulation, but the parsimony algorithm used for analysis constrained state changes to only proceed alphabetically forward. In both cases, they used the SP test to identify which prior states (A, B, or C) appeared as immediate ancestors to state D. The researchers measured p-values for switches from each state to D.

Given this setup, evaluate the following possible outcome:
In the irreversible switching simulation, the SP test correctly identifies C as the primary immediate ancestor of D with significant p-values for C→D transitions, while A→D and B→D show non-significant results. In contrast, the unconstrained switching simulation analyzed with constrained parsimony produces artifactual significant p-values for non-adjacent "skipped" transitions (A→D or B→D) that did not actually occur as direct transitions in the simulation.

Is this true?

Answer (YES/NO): NO